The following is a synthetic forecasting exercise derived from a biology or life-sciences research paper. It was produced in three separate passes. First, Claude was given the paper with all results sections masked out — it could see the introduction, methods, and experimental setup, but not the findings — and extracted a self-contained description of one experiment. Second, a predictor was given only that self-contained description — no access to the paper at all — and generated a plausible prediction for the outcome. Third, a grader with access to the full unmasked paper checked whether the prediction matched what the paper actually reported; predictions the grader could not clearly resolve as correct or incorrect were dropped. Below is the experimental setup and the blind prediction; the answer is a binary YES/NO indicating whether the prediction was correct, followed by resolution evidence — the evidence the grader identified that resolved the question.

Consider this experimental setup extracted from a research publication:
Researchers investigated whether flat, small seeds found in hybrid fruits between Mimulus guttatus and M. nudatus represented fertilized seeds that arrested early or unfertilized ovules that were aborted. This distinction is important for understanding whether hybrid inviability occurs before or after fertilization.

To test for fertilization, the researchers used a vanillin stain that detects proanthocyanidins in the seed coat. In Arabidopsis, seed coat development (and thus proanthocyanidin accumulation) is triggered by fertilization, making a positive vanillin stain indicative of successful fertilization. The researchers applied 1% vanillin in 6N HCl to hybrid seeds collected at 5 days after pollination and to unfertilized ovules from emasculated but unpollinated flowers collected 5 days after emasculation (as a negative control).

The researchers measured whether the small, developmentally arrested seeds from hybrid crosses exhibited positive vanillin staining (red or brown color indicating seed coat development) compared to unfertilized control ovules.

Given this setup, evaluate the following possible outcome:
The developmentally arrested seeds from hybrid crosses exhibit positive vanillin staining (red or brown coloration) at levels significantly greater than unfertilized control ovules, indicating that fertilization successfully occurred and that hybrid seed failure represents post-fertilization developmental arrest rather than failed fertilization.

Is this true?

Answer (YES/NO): YES